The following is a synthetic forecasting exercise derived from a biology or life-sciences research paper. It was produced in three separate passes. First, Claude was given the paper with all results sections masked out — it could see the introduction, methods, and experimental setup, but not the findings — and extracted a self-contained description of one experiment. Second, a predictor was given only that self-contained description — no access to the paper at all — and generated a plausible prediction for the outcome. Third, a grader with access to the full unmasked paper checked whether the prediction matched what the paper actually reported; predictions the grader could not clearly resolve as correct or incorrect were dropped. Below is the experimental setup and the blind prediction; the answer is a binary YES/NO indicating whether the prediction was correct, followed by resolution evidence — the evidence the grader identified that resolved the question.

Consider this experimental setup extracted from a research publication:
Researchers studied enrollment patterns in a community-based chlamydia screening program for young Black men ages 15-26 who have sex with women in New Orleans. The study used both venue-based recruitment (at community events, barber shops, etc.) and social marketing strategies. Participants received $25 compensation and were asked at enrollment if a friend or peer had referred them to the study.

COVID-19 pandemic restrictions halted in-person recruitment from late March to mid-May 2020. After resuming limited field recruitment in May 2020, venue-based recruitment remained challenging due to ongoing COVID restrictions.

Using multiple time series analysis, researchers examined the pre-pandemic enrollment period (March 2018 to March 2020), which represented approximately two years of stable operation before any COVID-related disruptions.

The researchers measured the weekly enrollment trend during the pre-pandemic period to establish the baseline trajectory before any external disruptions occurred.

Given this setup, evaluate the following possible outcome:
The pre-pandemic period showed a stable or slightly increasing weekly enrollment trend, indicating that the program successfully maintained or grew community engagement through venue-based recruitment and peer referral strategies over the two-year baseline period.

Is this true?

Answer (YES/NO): NO